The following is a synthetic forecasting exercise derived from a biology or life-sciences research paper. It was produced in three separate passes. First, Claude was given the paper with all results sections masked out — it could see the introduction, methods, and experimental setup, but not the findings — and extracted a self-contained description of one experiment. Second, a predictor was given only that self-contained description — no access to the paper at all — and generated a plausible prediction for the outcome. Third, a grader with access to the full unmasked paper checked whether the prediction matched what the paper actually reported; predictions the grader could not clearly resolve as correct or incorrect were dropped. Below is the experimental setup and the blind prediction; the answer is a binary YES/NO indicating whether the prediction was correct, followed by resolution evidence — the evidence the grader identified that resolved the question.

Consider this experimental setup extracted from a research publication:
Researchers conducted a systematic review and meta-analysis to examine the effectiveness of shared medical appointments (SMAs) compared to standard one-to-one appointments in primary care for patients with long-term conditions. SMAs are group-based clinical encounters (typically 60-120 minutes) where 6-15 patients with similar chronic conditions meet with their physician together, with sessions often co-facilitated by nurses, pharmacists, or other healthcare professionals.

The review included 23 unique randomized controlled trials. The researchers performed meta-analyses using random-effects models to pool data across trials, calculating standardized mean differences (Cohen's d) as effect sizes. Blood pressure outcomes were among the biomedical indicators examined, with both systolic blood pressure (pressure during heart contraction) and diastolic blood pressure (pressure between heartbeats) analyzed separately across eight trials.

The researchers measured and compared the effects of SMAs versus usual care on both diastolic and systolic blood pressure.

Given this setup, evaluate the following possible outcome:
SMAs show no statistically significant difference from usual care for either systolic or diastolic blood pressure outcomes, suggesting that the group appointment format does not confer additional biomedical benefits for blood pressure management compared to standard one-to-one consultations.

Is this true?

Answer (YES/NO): NO